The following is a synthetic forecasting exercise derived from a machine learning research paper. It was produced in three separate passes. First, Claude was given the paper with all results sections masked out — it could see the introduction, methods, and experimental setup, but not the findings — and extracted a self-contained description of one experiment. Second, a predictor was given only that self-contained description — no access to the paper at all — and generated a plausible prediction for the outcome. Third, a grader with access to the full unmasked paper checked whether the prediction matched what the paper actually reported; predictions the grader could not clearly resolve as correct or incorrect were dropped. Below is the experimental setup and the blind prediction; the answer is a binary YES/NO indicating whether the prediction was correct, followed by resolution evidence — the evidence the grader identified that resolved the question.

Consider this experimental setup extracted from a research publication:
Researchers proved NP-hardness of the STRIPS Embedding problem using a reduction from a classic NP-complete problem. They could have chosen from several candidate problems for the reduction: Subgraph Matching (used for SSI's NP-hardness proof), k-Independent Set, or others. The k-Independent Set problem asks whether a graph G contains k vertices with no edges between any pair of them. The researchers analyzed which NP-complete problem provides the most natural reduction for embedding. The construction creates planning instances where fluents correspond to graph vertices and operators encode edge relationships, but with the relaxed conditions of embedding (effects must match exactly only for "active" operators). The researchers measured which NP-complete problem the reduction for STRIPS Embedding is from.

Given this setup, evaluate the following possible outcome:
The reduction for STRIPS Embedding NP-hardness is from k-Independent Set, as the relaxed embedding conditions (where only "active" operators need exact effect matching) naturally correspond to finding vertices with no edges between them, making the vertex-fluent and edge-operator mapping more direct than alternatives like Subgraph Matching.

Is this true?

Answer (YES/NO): YES